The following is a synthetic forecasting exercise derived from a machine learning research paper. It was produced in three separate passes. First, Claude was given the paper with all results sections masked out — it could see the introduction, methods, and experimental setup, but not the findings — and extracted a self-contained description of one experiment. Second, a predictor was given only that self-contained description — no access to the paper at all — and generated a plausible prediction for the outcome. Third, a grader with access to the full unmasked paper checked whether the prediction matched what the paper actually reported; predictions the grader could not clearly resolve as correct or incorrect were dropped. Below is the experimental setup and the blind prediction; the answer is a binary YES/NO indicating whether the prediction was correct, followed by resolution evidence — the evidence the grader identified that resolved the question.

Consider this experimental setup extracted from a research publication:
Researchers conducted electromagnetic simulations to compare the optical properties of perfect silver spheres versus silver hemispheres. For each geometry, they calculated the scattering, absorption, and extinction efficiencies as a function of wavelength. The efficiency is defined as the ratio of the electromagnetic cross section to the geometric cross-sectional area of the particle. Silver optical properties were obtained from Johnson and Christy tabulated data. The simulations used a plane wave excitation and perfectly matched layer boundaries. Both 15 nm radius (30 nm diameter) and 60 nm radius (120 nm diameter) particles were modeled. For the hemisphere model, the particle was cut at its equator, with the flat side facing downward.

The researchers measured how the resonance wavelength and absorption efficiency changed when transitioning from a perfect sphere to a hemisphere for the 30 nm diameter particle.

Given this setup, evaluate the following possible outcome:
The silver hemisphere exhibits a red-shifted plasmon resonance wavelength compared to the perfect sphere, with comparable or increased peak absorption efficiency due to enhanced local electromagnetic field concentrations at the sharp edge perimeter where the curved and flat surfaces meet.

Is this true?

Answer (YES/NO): YES